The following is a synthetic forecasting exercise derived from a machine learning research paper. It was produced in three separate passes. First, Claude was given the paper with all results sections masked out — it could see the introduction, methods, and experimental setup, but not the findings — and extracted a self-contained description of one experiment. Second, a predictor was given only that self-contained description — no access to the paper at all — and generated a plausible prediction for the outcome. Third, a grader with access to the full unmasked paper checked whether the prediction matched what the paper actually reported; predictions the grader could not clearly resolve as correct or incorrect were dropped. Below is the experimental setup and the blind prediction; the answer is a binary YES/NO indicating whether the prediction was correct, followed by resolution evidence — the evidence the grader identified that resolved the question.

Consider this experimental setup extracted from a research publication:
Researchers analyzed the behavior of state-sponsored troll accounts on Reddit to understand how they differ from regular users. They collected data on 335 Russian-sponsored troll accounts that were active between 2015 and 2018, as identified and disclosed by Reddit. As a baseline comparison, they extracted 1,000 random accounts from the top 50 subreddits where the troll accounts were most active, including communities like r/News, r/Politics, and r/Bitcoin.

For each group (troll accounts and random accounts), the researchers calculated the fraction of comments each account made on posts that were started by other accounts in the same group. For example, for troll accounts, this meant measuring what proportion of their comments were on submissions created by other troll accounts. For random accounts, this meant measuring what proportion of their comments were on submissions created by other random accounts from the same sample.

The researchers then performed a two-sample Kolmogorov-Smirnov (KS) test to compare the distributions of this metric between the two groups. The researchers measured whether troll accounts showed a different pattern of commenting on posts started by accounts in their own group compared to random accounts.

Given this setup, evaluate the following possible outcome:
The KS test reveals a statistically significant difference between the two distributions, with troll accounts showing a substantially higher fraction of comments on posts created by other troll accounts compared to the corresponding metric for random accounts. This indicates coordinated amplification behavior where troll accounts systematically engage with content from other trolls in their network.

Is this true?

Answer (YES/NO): YES